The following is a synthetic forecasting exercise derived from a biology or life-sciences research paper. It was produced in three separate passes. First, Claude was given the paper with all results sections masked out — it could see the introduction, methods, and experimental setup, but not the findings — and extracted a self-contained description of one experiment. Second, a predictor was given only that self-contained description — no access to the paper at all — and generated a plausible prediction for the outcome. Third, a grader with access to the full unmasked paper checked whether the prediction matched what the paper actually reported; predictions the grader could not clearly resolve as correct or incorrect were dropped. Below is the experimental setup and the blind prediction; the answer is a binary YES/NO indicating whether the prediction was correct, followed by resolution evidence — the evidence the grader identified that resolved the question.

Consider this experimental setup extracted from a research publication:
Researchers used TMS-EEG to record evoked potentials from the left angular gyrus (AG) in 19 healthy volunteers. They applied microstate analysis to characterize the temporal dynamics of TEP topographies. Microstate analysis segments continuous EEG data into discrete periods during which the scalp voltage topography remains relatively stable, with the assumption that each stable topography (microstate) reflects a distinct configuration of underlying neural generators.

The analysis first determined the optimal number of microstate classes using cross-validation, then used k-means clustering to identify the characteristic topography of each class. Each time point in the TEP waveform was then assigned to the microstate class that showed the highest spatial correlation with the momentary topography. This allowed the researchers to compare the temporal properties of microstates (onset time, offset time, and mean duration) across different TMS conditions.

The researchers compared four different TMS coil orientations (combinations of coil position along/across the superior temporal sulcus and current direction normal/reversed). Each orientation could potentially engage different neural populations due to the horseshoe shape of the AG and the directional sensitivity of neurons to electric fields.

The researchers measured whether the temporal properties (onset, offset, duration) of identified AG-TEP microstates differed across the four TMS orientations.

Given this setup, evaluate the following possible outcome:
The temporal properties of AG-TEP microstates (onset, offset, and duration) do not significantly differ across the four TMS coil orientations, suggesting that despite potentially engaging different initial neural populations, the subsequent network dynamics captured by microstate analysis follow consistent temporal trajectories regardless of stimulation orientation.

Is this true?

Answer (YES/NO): NO